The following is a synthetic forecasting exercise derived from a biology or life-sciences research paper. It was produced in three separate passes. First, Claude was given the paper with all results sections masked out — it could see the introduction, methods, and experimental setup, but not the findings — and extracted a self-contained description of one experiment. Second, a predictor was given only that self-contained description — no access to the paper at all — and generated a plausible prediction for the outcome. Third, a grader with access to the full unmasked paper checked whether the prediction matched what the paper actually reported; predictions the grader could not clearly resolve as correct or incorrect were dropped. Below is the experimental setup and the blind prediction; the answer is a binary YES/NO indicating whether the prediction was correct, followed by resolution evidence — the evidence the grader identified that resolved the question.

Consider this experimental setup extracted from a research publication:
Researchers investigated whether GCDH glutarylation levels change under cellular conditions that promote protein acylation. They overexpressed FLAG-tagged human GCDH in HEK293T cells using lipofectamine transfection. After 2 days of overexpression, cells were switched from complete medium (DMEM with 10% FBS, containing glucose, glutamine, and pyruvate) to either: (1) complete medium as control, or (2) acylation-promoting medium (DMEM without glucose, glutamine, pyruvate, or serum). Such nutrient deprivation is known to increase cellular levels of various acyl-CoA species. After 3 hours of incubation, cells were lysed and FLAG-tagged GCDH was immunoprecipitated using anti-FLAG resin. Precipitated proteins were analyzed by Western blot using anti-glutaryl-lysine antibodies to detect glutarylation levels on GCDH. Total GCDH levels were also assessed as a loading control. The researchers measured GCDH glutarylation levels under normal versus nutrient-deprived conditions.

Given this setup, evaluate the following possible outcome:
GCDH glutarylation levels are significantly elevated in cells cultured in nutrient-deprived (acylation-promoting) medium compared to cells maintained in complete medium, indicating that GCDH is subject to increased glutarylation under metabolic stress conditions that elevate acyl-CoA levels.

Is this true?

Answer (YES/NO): YES